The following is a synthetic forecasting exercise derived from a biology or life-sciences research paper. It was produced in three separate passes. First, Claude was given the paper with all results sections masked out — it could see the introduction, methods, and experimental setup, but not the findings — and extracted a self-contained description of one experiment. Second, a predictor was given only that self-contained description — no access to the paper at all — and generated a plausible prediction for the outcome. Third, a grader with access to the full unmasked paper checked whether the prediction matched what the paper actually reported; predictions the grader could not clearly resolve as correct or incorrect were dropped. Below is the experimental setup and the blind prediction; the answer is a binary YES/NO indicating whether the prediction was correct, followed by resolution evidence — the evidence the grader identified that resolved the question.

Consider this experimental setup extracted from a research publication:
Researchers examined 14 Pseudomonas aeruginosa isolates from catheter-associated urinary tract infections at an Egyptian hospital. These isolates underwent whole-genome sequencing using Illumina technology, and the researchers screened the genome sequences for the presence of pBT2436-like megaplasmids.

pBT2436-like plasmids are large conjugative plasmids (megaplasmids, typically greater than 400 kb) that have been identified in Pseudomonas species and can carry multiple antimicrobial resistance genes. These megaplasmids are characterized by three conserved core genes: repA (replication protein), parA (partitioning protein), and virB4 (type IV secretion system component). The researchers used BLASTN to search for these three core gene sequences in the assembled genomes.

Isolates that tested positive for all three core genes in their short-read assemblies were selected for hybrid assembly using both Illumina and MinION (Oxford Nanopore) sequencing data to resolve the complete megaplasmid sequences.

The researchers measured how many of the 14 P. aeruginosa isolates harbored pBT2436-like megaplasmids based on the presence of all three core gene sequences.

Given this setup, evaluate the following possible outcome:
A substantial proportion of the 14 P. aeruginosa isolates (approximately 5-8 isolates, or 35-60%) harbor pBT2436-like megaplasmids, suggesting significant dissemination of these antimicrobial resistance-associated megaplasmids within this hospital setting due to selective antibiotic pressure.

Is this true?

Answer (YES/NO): NO